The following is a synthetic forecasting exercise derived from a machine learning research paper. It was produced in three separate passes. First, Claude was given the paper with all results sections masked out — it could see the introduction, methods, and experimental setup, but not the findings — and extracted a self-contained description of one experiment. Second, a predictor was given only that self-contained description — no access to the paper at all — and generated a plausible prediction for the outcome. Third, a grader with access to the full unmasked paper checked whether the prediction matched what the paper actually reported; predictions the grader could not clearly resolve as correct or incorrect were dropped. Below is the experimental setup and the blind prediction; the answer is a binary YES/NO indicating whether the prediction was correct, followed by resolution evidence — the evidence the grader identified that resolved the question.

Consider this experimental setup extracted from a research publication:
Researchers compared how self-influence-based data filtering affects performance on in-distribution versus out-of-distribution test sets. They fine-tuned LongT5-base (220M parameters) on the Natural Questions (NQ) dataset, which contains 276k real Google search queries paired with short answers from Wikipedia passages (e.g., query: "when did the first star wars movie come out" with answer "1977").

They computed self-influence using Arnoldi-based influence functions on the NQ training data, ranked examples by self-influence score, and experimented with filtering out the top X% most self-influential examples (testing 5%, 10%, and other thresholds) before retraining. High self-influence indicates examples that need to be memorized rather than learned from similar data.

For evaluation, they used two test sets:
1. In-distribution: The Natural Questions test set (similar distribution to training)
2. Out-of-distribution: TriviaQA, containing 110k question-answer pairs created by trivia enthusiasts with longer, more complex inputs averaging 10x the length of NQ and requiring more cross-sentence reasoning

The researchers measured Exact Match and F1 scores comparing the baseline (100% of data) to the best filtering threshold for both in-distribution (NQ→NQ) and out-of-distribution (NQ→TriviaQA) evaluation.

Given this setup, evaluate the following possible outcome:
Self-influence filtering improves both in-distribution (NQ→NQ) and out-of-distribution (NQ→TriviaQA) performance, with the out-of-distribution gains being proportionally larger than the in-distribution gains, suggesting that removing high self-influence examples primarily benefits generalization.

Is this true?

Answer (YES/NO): NO